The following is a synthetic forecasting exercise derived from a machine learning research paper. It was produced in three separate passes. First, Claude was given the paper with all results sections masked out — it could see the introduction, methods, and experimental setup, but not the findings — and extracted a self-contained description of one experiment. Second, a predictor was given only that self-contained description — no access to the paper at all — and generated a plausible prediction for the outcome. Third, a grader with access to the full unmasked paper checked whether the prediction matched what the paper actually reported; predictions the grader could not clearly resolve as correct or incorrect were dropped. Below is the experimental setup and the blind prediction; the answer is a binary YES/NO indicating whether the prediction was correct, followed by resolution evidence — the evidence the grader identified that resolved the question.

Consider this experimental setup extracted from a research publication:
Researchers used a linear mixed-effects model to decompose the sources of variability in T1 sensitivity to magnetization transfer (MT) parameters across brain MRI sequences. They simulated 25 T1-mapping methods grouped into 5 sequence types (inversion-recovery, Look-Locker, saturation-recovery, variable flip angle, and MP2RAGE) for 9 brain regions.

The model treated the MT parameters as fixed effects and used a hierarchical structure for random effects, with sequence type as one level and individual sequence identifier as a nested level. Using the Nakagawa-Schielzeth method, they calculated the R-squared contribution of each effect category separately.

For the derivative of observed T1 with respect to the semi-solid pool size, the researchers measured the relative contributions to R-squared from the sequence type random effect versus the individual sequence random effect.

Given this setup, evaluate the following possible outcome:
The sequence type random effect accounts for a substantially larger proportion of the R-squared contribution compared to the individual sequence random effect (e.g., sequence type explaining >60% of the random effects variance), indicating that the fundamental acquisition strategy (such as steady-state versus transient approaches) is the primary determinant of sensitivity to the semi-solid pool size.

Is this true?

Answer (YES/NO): NO